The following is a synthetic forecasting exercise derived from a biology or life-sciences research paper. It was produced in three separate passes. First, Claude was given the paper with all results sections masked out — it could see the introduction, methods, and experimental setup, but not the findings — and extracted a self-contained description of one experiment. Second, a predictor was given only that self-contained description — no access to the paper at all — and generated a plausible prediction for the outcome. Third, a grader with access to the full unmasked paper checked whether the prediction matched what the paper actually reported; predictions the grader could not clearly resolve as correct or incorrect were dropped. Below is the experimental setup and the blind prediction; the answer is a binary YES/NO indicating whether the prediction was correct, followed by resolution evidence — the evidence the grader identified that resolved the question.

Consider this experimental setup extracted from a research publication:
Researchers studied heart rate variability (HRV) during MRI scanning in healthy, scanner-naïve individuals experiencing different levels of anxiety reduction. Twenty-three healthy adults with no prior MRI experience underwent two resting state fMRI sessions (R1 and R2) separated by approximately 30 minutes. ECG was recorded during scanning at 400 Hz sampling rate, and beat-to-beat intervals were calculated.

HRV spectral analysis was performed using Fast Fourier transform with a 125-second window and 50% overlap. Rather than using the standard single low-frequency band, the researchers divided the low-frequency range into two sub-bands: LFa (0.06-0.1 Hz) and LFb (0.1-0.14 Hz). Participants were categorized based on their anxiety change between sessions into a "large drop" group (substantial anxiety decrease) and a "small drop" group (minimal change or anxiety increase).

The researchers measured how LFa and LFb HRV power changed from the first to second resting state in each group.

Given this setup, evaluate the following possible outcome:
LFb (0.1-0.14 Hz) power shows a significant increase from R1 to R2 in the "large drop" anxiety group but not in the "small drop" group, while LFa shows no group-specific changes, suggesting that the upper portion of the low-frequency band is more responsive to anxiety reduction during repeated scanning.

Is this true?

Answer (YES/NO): NO